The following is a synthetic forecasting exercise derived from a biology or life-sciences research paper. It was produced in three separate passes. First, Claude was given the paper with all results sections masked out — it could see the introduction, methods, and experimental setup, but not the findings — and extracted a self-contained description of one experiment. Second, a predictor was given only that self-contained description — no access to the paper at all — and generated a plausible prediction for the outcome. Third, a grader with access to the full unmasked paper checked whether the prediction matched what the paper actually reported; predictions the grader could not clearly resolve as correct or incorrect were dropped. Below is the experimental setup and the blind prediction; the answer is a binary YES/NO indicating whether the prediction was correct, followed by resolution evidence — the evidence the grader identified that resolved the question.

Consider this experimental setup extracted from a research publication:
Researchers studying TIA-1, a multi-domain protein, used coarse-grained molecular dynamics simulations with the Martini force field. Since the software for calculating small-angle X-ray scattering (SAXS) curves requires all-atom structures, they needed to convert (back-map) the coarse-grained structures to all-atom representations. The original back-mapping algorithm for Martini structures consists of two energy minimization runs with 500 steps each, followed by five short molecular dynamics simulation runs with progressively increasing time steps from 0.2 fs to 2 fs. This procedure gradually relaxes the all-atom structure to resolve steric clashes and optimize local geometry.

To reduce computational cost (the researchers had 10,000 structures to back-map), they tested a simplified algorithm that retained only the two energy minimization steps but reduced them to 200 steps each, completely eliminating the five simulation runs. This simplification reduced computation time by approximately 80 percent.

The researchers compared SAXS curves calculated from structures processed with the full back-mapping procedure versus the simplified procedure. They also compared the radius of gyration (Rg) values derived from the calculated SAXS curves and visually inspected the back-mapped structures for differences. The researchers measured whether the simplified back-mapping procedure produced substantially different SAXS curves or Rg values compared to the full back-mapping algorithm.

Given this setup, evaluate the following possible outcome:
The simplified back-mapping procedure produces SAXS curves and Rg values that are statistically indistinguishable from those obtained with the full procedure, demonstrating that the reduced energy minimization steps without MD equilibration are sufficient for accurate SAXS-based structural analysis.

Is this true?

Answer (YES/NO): YES